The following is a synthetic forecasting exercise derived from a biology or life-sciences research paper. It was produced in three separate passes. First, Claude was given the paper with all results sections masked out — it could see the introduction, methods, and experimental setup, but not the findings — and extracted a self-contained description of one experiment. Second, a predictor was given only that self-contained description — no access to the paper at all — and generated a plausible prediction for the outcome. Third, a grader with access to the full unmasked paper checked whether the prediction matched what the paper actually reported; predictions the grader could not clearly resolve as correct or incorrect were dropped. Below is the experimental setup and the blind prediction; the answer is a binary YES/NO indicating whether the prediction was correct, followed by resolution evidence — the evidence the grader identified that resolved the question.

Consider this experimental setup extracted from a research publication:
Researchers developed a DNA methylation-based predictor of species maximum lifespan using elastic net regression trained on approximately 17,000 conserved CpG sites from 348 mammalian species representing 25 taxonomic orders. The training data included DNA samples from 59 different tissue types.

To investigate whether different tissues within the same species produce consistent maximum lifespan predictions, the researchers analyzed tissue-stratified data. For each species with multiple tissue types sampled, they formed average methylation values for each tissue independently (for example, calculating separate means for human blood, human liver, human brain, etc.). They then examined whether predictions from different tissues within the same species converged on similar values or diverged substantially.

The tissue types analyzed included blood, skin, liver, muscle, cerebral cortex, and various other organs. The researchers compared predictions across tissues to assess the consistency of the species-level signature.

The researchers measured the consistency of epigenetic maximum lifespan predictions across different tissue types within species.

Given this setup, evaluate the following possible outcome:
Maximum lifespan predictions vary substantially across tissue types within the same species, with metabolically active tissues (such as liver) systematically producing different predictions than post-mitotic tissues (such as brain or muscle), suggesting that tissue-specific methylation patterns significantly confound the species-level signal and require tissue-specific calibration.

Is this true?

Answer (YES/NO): NO